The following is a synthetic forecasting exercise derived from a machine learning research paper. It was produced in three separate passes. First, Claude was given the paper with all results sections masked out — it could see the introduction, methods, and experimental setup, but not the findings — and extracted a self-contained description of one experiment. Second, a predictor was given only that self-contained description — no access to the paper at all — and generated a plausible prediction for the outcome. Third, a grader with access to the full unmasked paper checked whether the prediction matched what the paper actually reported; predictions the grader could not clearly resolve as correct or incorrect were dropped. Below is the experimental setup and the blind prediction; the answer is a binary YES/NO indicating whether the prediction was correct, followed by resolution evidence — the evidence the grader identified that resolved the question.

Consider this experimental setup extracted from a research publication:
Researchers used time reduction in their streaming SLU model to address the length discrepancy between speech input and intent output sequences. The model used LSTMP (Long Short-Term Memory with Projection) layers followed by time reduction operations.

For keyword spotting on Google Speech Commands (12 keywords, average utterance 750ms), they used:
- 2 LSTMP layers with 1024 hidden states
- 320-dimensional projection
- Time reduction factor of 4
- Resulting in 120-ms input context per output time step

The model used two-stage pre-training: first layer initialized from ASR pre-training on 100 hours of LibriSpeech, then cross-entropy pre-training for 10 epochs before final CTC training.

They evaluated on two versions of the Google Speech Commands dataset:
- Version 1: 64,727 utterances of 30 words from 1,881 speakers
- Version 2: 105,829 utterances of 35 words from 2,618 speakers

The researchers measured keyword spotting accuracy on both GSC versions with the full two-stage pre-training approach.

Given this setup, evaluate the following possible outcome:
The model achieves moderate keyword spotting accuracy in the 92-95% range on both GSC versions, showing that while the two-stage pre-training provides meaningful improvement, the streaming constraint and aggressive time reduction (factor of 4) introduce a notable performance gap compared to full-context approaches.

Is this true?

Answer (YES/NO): NO